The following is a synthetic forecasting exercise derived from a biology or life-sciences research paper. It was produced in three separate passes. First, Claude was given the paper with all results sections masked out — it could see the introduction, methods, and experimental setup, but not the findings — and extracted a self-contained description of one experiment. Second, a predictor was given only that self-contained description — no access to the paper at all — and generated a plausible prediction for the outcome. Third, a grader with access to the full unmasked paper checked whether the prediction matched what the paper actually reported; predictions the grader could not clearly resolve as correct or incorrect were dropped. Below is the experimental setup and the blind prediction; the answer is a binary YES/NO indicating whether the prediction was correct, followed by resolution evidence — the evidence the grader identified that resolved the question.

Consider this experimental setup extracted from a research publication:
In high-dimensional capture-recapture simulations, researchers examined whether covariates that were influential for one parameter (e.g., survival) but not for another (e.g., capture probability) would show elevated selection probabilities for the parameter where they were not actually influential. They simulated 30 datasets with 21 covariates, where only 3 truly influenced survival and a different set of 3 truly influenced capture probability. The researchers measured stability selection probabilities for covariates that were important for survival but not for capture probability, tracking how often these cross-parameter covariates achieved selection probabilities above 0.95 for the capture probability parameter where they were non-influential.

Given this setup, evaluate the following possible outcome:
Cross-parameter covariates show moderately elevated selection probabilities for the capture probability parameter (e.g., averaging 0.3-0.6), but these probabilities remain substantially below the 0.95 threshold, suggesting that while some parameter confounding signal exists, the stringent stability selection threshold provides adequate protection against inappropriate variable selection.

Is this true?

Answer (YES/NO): NO